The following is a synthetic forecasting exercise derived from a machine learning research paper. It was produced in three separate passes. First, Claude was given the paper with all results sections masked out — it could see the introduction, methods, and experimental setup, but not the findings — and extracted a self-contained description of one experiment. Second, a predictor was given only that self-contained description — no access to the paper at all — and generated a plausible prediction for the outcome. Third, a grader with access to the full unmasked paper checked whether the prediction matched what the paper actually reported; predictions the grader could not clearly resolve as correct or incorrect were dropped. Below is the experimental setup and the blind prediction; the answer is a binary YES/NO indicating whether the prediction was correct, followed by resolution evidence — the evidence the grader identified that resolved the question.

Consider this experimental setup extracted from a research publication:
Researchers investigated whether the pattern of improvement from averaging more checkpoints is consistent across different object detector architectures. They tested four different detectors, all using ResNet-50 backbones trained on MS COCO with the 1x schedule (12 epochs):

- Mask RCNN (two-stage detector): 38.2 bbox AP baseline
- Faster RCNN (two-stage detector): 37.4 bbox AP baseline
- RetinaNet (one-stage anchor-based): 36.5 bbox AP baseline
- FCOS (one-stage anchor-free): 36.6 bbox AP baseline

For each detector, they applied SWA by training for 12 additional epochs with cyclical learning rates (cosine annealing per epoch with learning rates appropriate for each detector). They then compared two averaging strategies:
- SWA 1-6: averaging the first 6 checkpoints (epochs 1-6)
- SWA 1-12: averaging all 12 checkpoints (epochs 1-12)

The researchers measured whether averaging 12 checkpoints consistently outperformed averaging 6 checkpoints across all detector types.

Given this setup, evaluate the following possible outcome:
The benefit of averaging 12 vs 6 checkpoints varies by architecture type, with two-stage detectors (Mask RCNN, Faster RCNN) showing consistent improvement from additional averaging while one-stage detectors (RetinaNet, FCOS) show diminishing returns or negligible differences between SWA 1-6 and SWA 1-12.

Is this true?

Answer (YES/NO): NO